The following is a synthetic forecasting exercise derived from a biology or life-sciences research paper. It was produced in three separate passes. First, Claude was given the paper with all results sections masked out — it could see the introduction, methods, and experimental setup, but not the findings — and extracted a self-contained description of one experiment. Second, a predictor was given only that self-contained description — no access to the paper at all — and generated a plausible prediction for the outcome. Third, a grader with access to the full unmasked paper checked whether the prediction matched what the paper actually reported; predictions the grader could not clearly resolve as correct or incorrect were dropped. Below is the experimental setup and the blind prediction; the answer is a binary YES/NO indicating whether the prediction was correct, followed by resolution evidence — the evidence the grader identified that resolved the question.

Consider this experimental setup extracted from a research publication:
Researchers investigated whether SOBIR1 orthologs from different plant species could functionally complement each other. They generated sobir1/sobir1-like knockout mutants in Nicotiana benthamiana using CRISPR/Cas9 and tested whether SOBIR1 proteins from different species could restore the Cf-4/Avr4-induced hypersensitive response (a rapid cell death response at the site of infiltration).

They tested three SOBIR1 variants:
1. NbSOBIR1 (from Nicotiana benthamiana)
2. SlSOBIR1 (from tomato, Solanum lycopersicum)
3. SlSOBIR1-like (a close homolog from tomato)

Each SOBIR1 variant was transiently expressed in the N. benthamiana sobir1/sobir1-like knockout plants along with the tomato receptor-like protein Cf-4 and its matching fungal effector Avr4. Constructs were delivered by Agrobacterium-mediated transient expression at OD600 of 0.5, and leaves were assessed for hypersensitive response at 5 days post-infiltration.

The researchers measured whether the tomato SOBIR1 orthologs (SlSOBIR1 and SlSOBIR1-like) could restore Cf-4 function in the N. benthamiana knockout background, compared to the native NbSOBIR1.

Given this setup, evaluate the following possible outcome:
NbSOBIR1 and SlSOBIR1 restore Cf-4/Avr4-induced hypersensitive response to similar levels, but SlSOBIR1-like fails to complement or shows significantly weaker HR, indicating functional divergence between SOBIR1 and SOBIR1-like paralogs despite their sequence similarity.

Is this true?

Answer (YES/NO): NO